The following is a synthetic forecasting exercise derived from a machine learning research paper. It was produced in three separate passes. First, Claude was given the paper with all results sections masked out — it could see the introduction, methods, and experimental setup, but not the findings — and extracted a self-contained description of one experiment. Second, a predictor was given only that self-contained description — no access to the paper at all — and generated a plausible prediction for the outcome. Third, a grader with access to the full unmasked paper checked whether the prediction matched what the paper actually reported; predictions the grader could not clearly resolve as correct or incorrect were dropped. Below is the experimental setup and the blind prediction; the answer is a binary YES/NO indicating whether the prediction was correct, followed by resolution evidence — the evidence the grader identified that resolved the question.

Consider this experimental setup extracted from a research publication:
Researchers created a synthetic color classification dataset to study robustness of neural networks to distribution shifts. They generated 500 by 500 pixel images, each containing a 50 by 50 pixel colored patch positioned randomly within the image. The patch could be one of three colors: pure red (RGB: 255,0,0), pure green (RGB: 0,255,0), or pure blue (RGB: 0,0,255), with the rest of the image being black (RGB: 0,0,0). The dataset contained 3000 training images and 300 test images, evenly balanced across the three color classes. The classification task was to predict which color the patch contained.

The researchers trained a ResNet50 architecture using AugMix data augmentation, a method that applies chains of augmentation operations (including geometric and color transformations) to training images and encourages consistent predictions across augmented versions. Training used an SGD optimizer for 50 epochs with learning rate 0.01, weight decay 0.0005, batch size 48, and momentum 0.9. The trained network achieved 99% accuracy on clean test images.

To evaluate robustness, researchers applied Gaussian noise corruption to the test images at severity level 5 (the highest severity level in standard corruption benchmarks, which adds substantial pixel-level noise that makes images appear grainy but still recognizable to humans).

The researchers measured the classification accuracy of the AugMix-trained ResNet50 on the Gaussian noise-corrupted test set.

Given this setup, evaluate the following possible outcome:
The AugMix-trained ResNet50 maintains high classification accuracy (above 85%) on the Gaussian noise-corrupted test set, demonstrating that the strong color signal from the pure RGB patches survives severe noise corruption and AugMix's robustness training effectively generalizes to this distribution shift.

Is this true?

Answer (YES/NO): NO